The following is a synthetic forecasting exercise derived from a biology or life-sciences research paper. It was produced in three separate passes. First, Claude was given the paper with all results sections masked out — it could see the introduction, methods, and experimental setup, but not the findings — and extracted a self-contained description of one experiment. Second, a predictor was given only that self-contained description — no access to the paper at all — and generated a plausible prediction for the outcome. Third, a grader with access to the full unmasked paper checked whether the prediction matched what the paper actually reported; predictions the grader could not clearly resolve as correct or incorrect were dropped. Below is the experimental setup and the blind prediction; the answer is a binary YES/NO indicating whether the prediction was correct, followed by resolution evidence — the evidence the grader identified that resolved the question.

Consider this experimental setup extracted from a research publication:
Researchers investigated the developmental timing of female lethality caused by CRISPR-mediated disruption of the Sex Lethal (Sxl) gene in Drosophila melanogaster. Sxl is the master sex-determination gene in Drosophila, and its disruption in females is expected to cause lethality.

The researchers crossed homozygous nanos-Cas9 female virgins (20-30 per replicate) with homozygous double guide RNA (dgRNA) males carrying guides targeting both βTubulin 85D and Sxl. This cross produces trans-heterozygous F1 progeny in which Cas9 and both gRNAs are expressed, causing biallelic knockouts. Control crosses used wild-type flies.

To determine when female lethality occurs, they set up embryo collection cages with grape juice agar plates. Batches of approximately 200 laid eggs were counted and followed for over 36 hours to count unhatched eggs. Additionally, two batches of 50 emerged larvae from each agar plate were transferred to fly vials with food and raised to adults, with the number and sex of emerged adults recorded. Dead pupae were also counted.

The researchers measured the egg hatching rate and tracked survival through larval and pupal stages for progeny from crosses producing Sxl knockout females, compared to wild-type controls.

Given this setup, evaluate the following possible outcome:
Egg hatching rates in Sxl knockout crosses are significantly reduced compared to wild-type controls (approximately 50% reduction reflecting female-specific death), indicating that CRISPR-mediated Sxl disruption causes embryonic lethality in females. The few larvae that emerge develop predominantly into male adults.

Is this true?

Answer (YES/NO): NO